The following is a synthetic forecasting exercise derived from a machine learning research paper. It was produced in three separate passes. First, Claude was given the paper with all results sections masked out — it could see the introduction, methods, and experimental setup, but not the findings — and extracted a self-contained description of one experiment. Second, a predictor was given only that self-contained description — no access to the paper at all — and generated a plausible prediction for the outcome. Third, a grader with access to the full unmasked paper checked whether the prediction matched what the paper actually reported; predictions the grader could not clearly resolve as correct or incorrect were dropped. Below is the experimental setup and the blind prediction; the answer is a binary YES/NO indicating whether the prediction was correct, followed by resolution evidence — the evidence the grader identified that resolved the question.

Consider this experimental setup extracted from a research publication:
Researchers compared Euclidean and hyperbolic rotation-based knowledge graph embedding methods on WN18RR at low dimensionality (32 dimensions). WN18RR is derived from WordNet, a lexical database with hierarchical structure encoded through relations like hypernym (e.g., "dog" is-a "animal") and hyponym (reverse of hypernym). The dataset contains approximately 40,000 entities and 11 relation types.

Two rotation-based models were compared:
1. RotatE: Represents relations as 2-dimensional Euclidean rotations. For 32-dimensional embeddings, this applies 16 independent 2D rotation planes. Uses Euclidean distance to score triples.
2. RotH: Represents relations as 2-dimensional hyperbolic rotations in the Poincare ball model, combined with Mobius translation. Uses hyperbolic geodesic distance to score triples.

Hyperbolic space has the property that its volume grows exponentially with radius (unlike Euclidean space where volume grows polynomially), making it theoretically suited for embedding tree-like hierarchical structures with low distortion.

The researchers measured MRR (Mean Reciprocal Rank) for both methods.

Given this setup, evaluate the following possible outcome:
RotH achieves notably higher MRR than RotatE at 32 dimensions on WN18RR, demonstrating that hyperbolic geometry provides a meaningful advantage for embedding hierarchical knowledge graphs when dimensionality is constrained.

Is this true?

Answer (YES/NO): YES